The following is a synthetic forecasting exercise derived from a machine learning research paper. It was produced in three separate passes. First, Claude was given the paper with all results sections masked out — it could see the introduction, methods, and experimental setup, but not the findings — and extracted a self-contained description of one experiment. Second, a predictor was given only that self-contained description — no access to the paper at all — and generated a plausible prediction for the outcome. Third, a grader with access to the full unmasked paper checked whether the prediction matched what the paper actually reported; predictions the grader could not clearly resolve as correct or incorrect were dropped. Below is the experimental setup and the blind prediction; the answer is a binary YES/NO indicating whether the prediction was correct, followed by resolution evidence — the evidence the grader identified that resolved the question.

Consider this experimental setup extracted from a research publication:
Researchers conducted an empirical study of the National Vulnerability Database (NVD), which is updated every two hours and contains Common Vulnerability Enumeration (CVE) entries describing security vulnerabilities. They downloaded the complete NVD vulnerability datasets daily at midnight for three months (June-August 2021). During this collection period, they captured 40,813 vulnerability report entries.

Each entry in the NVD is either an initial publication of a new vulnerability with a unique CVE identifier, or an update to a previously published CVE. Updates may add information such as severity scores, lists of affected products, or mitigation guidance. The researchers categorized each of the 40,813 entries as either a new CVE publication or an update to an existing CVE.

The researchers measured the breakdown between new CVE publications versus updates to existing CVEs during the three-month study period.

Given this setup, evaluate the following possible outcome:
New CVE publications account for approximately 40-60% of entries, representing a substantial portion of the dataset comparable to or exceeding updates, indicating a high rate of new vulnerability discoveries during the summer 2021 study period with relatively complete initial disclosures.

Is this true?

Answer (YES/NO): NO